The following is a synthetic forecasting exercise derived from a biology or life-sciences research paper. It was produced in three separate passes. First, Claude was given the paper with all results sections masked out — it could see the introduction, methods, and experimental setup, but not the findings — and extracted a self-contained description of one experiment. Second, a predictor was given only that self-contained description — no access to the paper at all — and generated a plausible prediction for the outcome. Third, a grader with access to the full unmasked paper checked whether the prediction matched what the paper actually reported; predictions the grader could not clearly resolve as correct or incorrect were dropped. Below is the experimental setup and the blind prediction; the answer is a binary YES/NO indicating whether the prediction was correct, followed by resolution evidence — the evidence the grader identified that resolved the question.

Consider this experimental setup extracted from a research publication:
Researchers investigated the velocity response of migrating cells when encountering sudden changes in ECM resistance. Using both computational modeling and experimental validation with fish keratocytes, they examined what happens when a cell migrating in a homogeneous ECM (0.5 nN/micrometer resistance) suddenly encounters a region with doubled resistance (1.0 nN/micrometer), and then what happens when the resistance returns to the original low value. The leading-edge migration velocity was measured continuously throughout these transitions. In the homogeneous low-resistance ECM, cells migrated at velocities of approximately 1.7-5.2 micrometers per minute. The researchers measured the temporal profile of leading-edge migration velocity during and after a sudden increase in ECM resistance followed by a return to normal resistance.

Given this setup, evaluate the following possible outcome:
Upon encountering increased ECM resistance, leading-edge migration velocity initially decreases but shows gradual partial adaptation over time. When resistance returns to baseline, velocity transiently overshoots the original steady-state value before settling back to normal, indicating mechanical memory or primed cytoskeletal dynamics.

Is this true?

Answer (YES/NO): YES